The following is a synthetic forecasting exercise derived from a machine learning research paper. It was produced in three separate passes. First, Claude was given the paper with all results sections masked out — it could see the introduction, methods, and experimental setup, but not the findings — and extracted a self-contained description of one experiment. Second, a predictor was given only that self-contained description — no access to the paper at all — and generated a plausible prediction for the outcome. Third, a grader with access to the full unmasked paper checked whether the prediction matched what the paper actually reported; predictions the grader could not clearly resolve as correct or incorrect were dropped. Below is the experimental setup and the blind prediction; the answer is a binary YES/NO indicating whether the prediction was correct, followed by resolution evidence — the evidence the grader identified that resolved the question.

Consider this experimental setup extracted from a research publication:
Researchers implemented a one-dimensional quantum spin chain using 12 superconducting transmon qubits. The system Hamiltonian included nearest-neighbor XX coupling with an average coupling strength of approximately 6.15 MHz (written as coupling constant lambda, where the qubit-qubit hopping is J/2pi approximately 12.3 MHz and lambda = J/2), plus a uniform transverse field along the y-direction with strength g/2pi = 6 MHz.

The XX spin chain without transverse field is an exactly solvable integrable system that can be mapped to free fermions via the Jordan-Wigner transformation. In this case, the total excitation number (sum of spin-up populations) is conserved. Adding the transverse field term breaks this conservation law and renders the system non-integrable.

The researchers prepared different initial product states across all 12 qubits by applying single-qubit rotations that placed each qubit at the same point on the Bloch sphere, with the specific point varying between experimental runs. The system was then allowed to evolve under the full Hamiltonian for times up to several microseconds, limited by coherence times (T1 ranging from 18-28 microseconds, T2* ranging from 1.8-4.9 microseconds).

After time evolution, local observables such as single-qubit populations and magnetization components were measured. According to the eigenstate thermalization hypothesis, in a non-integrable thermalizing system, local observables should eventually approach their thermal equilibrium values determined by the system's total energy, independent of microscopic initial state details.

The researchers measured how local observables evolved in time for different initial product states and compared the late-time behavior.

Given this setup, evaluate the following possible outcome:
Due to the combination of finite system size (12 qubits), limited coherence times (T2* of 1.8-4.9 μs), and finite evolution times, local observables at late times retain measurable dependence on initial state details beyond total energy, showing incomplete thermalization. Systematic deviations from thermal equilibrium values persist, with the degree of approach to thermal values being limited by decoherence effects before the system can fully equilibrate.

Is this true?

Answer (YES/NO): NO